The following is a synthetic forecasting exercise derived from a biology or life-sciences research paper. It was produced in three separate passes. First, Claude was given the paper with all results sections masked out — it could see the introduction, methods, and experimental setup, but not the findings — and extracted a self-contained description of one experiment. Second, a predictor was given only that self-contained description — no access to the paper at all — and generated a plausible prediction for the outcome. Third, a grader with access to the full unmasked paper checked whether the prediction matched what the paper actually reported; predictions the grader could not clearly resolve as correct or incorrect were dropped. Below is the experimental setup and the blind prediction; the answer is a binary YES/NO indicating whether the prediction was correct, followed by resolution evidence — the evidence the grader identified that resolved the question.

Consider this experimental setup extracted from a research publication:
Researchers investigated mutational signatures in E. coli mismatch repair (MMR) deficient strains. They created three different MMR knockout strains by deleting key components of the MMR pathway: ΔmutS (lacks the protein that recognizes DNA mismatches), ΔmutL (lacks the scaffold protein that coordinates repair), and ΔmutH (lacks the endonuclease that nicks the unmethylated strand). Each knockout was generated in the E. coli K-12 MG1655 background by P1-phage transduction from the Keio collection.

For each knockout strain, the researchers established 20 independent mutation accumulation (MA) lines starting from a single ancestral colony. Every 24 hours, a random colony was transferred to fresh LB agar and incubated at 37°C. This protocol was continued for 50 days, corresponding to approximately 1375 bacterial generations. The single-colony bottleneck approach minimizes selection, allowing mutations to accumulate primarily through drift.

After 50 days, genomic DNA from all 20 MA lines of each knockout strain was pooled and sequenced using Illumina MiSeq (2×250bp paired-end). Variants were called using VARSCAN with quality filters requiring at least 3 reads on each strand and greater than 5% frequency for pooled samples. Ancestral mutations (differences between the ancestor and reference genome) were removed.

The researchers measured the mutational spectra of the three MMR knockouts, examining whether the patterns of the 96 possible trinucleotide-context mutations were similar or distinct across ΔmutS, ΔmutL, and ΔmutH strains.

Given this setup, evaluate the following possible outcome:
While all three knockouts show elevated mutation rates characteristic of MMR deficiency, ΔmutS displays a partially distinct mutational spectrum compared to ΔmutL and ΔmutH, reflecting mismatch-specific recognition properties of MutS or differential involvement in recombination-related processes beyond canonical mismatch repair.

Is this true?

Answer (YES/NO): NO